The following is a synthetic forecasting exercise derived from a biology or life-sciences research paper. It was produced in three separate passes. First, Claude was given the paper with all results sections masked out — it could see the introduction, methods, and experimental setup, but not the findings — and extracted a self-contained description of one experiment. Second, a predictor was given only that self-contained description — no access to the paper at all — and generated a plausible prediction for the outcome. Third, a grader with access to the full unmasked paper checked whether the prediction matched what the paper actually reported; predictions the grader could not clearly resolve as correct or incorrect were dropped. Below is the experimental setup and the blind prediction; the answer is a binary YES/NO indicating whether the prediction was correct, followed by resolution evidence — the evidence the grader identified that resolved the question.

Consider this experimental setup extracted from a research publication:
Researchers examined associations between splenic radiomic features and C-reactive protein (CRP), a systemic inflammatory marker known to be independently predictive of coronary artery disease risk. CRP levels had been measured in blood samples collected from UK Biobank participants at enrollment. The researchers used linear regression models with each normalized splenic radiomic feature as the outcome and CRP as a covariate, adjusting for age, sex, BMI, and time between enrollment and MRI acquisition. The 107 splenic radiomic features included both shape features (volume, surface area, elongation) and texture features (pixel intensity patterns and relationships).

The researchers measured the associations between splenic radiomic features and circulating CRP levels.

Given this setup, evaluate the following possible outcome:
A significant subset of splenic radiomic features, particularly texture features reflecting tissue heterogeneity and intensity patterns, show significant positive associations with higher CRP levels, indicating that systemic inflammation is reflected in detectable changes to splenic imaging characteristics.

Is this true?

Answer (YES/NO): NO